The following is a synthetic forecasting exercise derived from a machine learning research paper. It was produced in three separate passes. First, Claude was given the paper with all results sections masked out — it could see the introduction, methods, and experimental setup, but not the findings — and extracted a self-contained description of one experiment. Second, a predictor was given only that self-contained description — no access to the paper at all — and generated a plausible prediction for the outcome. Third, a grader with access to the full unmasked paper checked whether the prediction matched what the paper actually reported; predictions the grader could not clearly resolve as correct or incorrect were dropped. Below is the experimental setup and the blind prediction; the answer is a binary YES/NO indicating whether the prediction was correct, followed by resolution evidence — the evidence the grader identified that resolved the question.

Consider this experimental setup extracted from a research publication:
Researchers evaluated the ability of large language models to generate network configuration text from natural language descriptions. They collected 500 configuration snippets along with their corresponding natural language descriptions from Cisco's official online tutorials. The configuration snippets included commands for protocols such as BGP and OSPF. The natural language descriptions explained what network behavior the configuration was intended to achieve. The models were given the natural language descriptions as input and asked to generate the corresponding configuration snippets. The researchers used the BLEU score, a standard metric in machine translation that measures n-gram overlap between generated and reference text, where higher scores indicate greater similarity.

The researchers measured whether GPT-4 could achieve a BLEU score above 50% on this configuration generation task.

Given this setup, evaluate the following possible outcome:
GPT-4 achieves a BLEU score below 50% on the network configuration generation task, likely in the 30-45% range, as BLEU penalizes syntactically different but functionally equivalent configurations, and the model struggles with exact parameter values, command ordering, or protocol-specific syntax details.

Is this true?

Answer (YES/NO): NO